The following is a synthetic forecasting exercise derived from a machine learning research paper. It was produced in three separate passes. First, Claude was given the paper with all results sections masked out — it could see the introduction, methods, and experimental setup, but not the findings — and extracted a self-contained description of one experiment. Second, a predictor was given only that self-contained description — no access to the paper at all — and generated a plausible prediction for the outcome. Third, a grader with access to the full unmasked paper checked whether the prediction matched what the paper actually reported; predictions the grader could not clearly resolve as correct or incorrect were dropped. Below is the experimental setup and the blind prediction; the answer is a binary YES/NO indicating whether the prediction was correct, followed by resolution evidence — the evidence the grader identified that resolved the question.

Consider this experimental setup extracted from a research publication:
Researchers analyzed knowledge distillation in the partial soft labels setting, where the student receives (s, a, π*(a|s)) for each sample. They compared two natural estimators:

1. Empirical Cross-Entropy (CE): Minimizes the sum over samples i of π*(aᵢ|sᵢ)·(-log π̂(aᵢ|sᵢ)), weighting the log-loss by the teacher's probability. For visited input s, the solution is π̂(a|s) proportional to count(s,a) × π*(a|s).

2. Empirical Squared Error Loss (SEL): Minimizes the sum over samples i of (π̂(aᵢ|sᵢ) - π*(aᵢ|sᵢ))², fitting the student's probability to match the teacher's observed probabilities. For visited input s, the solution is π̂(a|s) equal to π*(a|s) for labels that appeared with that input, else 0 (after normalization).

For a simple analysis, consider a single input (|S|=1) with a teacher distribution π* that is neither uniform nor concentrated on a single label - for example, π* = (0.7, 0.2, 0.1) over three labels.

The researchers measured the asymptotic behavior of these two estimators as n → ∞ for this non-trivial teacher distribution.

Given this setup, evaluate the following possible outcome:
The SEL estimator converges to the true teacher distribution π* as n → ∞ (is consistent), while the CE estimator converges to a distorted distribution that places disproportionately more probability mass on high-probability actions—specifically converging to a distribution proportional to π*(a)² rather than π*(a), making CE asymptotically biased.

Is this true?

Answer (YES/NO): YES